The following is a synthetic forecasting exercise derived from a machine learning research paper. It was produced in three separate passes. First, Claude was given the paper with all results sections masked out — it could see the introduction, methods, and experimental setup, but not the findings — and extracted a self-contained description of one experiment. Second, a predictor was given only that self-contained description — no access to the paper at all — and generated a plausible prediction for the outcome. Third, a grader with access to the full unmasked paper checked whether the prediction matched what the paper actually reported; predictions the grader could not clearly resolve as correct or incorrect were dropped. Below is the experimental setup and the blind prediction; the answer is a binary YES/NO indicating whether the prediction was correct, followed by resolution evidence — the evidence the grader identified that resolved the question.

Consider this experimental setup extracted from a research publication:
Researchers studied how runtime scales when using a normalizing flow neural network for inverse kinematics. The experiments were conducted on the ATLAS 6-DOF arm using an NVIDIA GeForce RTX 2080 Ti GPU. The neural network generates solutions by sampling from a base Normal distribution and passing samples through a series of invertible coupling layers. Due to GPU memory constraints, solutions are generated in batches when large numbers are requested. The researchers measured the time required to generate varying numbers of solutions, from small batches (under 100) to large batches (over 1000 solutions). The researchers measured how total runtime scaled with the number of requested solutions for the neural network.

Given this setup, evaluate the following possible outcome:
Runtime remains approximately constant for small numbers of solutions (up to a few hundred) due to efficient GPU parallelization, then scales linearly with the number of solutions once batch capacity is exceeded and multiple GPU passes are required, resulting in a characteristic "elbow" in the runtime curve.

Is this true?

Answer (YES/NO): NO